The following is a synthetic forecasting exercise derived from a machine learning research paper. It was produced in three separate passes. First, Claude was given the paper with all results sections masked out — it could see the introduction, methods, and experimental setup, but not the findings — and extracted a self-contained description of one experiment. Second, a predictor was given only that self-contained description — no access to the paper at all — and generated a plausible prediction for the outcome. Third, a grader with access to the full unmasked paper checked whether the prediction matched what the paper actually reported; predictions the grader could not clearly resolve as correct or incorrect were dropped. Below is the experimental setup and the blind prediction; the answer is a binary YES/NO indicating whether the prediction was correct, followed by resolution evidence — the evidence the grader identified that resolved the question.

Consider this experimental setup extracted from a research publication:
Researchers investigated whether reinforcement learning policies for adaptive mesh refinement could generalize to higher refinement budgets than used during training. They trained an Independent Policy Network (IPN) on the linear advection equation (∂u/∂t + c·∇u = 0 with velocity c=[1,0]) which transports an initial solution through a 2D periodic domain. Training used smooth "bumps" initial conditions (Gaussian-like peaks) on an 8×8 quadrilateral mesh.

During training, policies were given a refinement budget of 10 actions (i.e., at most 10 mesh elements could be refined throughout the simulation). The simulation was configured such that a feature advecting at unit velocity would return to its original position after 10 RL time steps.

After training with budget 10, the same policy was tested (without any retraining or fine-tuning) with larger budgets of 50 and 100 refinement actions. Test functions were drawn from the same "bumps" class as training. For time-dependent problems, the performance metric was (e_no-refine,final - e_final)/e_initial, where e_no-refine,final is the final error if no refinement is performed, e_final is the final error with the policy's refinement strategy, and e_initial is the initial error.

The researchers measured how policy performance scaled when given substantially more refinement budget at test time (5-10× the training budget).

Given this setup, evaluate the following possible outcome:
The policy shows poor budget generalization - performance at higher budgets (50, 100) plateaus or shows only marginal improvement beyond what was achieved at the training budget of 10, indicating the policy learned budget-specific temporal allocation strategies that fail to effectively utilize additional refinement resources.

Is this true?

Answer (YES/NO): NO